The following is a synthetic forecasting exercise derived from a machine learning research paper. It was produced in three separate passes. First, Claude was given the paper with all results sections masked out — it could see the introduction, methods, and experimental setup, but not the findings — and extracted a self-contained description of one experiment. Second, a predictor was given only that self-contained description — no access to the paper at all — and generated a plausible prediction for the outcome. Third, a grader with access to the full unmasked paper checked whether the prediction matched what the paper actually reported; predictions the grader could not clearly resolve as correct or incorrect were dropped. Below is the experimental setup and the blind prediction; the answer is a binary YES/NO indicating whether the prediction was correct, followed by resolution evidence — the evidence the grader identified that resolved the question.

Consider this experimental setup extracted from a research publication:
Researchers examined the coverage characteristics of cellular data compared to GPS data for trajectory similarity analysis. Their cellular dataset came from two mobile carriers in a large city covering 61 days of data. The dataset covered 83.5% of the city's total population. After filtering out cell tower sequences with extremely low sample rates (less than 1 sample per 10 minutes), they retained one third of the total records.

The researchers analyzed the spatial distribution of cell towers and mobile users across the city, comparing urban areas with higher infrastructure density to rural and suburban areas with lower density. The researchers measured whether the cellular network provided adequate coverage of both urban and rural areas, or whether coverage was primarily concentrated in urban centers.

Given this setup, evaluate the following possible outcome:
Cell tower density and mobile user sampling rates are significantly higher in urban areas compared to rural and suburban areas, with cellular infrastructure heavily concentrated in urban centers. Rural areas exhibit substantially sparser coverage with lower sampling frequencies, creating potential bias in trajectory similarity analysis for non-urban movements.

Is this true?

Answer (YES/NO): NO